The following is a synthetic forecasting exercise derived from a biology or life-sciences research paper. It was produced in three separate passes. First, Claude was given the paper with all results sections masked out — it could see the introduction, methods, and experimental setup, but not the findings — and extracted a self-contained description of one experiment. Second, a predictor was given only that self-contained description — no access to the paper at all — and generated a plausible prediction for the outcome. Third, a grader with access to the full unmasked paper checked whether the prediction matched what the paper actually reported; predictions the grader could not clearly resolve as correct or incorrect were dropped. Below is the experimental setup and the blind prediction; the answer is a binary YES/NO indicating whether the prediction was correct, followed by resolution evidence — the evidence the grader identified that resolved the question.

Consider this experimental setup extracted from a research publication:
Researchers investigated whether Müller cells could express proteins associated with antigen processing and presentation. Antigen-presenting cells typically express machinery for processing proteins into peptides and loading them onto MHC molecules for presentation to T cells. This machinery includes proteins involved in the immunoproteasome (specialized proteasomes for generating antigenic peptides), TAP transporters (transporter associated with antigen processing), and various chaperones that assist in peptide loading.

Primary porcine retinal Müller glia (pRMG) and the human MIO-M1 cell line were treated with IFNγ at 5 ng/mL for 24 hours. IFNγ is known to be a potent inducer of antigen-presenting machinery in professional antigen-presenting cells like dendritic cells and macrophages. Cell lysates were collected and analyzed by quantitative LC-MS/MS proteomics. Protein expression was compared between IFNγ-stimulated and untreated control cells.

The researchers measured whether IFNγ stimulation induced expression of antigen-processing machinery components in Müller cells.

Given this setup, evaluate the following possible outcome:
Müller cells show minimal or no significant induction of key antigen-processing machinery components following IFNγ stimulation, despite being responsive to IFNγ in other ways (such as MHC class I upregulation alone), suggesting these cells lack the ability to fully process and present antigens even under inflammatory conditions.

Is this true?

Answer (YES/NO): NO